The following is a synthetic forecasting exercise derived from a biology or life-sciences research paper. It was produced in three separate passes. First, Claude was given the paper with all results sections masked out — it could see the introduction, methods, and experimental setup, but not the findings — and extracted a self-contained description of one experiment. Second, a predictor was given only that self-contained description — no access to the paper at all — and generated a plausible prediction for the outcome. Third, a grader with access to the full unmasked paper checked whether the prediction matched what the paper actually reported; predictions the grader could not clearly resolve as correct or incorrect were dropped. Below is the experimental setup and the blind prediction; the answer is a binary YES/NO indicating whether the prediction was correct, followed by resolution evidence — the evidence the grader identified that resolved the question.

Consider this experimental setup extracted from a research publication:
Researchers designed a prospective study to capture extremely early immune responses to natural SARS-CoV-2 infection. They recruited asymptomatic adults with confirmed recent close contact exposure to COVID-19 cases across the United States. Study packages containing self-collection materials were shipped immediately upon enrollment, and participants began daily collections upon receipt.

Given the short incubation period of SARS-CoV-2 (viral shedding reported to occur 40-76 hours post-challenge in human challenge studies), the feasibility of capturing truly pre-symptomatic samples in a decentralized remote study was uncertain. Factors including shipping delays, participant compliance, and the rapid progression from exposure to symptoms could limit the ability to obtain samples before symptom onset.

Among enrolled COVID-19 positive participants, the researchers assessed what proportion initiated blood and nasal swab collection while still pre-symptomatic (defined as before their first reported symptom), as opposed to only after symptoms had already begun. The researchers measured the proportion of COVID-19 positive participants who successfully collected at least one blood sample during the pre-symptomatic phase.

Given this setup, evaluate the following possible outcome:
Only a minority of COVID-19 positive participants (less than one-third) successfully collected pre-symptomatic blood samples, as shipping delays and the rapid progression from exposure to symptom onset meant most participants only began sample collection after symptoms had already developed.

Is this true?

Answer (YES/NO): YES